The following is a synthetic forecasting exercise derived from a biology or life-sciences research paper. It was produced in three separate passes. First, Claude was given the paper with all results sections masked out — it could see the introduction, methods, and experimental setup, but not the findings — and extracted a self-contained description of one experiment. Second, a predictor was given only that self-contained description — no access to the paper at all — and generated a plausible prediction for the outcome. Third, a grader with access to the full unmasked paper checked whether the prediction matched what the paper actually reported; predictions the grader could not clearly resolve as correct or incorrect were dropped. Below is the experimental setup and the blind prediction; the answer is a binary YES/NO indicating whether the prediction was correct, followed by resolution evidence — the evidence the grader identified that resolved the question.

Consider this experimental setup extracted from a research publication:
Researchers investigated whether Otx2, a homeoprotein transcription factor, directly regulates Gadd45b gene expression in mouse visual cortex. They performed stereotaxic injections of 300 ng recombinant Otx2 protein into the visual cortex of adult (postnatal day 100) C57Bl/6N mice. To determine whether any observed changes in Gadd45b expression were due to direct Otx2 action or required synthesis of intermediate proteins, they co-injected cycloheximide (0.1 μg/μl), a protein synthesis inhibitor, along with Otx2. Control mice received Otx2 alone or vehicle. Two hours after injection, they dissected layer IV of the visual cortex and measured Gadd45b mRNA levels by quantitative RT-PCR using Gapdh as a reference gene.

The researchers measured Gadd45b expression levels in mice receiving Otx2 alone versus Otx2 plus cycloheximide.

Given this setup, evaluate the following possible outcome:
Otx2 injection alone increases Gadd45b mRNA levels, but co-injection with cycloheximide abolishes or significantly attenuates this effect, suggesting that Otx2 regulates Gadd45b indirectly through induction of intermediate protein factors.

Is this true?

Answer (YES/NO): NO